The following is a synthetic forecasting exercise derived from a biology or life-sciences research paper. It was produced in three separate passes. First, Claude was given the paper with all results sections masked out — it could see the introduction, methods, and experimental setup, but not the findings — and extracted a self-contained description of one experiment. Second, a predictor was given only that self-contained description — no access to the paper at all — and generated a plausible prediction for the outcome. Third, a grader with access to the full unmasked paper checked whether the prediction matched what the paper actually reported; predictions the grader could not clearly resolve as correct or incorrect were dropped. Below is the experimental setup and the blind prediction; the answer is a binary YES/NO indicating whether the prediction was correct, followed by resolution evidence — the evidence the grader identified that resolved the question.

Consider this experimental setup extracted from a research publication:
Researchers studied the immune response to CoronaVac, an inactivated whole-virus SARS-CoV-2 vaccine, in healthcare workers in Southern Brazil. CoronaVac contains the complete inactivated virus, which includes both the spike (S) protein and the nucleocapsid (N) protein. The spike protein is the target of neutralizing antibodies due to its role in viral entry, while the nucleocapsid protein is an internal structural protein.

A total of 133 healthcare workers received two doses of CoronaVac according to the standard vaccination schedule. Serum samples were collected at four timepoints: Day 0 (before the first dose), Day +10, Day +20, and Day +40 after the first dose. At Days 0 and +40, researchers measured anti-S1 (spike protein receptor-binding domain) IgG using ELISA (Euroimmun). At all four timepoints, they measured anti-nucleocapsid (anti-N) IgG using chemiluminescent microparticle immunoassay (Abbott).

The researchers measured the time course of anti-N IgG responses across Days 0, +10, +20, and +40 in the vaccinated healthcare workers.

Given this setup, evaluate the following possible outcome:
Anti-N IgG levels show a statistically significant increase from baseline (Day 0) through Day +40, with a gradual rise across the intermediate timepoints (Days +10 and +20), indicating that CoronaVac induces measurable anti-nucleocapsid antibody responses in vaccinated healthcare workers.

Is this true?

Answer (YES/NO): NO